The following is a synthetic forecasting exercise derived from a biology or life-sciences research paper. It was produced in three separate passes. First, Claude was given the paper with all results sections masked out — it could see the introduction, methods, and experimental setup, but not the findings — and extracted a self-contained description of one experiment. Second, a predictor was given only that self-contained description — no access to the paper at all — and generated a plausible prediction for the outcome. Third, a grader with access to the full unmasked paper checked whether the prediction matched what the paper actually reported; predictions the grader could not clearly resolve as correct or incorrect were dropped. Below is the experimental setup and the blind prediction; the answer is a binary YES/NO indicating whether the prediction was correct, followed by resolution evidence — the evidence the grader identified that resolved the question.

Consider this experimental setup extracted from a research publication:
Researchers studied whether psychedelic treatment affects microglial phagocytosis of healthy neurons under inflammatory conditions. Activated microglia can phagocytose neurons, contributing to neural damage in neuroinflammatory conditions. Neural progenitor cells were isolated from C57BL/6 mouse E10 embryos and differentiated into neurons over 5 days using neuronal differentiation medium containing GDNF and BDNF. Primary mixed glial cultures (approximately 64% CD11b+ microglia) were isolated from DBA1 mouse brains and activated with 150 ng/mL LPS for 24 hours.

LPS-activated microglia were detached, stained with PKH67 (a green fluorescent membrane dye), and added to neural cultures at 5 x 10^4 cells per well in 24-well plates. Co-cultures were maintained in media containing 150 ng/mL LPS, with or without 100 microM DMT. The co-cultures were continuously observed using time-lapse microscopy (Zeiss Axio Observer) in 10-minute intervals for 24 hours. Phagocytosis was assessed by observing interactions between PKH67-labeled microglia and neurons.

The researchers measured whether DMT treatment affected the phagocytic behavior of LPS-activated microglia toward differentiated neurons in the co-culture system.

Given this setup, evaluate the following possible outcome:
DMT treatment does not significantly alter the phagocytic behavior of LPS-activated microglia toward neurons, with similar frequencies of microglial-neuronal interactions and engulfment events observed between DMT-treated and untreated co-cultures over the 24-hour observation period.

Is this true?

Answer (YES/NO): YES